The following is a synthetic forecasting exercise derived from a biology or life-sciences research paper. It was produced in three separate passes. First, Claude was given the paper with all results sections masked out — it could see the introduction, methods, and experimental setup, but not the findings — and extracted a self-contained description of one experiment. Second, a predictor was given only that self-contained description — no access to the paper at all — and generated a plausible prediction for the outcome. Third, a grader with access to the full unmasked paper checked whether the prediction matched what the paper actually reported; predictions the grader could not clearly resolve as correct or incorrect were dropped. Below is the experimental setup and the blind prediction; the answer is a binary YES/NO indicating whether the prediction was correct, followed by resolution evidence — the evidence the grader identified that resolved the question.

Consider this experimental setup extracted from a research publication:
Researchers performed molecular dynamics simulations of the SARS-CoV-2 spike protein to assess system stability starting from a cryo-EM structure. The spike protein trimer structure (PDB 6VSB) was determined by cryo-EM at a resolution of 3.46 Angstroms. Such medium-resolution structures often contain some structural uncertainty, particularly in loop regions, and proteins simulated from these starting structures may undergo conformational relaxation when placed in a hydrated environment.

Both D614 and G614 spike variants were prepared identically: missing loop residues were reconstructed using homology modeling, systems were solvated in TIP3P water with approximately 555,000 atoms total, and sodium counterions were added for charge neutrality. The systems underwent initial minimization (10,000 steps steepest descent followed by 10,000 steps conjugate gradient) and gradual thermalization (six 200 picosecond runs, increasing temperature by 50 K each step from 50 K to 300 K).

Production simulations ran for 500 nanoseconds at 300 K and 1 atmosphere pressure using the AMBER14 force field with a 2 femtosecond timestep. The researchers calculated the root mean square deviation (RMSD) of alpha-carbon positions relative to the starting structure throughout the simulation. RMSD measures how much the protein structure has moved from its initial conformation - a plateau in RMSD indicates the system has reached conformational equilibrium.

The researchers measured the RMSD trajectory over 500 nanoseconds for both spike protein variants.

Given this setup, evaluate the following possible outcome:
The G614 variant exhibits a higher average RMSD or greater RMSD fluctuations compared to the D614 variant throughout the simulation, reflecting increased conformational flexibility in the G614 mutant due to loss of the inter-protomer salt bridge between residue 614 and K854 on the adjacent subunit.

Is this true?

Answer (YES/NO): NO